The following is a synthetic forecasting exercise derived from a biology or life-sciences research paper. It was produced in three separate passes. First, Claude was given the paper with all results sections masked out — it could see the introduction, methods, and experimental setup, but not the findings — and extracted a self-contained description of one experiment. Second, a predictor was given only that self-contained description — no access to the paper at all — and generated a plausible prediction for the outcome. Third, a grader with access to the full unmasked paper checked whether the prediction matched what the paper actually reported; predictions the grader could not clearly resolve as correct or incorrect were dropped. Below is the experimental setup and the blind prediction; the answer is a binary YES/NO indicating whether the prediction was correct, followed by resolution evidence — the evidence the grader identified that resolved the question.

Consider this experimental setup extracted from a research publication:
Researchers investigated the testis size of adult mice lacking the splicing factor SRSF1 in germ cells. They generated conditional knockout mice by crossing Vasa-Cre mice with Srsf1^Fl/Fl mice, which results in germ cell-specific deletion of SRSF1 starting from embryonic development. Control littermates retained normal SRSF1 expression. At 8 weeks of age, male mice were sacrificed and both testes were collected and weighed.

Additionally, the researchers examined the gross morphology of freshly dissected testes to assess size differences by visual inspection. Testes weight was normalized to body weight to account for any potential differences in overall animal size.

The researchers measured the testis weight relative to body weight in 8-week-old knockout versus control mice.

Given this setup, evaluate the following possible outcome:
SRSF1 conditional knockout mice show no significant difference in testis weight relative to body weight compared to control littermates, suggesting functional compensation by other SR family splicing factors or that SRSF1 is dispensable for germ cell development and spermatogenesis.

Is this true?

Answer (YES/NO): NO